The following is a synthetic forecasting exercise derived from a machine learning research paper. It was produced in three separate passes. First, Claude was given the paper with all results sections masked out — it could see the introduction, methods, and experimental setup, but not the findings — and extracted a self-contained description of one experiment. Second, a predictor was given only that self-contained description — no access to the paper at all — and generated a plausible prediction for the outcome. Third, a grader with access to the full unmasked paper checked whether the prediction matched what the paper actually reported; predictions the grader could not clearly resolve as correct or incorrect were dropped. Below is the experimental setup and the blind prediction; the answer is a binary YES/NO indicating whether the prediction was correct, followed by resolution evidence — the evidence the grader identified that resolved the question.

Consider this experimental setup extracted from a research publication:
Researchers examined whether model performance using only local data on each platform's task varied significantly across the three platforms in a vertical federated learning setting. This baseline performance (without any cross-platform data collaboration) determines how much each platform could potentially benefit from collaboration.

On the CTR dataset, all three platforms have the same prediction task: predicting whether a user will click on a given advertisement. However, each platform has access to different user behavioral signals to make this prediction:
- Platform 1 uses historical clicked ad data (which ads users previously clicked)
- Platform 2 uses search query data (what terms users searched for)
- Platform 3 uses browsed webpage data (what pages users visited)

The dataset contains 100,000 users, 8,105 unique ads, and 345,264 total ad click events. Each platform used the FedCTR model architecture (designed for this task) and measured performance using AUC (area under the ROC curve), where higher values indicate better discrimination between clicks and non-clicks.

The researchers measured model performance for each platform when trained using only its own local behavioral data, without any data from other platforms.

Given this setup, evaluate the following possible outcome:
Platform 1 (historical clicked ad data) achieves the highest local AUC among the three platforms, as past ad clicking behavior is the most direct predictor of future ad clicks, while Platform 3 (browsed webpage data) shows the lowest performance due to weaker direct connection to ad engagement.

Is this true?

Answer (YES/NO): NO